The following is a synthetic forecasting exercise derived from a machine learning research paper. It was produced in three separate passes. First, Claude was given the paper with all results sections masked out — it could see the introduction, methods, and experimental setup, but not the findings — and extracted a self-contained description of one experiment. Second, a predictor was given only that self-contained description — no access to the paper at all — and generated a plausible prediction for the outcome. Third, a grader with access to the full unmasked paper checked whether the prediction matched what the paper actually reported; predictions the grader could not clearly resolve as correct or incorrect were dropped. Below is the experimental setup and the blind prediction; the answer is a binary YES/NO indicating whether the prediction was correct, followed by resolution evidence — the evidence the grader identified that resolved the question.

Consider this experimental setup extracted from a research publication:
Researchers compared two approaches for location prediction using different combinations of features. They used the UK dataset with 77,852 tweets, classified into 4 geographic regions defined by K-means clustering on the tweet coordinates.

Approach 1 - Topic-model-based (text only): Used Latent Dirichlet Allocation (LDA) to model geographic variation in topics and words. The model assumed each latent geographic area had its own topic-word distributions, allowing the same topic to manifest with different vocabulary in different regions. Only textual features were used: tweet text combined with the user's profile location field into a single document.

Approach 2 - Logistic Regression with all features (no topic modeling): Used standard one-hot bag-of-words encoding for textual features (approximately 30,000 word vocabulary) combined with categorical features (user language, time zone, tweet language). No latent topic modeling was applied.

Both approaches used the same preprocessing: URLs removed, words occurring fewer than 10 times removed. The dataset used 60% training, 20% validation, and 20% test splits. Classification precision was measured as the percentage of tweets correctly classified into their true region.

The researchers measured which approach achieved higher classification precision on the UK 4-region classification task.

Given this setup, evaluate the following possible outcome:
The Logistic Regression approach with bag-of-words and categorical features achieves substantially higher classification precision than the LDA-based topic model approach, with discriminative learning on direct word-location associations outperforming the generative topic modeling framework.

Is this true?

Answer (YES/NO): NO